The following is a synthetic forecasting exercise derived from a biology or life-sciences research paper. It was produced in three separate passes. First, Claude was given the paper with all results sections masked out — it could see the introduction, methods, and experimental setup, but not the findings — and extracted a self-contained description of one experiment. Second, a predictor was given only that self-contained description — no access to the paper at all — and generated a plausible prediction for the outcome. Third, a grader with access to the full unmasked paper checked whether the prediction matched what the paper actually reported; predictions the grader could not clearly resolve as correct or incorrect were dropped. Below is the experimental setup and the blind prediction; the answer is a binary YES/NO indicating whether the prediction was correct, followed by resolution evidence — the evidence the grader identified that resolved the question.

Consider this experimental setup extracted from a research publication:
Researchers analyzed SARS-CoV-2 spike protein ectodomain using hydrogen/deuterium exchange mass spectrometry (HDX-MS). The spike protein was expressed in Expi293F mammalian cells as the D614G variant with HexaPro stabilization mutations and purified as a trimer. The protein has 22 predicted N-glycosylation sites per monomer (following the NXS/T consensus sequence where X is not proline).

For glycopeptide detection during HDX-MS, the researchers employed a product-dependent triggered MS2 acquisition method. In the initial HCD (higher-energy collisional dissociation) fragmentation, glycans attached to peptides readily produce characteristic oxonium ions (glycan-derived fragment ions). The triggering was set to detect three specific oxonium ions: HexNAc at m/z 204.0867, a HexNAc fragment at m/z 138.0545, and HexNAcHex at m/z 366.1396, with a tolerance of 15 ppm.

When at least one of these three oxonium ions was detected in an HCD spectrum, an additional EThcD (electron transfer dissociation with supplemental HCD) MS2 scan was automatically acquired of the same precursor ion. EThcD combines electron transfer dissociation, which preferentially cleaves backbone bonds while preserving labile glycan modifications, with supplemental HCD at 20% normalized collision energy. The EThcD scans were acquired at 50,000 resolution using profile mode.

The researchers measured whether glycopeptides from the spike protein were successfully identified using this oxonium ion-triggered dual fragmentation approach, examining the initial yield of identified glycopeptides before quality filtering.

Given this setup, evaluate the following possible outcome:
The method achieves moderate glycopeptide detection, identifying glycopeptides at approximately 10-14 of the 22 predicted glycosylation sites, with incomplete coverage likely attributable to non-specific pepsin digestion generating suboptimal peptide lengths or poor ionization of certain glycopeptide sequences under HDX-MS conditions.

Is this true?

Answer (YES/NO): NO